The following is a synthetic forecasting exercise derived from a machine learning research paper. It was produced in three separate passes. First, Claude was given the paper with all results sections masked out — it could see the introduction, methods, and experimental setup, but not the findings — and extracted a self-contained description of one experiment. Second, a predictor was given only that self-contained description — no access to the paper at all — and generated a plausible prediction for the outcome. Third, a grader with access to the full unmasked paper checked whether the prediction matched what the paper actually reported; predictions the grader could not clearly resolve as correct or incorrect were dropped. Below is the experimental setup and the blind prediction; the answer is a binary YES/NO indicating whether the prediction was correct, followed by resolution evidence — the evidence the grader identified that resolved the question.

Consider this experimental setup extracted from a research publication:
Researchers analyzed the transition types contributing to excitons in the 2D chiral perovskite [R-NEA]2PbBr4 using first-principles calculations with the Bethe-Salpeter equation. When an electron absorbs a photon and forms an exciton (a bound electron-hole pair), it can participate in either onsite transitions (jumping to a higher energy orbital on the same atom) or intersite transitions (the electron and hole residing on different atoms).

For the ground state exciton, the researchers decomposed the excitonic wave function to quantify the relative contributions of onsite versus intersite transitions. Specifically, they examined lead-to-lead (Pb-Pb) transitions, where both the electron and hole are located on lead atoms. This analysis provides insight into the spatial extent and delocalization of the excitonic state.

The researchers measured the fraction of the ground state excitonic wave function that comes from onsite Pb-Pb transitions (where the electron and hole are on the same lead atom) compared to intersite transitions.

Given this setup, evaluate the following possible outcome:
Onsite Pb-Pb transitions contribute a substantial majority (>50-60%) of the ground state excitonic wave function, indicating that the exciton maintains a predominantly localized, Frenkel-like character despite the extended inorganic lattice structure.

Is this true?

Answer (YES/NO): NO